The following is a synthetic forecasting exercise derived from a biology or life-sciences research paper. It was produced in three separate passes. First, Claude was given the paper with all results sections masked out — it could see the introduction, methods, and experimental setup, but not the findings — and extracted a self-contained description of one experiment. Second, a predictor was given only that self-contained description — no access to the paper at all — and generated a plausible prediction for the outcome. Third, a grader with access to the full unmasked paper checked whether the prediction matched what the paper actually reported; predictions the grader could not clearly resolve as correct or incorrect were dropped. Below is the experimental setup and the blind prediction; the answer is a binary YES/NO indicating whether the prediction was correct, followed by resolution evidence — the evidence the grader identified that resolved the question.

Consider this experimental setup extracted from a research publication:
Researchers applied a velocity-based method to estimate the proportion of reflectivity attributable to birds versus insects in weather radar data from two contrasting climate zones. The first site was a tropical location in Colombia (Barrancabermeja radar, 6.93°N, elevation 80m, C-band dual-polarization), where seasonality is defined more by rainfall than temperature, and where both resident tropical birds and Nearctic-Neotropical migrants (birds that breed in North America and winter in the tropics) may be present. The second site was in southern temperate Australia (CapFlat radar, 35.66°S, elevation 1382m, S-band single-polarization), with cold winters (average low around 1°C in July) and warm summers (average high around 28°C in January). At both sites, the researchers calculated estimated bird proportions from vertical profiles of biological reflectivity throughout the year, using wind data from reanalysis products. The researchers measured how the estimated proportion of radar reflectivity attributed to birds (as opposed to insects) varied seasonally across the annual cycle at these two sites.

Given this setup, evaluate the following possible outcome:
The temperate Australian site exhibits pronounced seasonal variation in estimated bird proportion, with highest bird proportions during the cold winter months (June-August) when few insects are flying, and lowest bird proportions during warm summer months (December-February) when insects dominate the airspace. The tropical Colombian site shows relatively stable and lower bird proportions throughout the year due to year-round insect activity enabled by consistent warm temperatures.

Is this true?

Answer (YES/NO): NO